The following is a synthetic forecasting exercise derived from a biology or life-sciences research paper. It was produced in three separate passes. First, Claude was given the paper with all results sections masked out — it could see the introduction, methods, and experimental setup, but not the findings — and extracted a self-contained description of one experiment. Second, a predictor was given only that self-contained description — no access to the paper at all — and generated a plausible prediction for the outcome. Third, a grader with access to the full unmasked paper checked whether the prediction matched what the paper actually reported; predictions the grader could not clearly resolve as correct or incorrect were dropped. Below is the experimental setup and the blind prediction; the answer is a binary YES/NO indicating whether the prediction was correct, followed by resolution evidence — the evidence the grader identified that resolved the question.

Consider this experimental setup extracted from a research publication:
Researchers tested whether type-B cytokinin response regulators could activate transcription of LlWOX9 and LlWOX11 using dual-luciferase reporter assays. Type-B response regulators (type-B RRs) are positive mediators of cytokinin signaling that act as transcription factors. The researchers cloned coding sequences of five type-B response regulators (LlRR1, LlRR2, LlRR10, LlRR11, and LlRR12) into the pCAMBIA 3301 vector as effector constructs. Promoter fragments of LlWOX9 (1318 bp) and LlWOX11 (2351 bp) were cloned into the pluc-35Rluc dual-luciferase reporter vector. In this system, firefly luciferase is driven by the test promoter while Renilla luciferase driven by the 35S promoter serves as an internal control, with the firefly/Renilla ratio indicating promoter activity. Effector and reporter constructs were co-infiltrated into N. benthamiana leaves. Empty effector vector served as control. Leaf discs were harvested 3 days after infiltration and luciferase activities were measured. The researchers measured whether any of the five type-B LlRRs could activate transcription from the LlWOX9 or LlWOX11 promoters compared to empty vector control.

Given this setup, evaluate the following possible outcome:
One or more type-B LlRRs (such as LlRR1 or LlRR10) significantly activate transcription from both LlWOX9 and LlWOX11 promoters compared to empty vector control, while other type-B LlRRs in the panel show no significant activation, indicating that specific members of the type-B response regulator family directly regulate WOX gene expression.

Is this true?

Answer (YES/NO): NO